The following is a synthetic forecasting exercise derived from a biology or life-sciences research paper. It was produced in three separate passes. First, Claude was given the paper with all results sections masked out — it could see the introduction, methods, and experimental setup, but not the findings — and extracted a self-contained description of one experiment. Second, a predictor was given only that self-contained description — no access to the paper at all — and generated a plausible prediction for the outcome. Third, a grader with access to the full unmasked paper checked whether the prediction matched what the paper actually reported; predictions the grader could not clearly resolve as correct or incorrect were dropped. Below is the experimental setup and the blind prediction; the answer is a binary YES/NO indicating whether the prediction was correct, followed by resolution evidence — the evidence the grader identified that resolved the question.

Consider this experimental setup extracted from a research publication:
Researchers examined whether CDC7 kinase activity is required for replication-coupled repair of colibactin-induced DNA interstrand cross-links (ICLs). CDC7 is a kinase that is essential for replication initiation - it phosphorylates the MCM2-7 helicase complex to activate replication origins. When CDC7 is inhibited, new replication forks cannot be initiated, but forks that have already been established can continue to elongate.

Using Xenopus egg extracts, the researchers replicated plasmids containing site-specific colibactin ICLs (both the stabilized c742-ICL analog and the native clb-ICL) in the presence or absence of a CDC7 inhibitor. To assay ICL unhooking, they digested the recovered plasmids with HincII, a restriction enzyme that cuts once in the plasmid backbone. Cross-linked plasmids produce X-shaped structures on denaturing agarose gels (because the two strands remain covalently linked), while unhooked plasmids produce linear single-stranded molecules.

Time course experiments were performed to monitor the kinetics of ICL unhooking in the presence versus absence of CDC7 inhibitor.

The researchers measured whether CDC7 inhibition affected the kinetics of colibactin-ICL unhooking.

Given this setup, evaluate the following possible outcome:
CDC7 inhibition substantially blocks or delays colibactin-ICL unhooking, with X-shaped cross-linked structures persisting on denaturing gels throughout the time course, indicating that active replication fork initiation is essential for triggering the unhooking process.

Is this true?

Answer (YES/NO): YES